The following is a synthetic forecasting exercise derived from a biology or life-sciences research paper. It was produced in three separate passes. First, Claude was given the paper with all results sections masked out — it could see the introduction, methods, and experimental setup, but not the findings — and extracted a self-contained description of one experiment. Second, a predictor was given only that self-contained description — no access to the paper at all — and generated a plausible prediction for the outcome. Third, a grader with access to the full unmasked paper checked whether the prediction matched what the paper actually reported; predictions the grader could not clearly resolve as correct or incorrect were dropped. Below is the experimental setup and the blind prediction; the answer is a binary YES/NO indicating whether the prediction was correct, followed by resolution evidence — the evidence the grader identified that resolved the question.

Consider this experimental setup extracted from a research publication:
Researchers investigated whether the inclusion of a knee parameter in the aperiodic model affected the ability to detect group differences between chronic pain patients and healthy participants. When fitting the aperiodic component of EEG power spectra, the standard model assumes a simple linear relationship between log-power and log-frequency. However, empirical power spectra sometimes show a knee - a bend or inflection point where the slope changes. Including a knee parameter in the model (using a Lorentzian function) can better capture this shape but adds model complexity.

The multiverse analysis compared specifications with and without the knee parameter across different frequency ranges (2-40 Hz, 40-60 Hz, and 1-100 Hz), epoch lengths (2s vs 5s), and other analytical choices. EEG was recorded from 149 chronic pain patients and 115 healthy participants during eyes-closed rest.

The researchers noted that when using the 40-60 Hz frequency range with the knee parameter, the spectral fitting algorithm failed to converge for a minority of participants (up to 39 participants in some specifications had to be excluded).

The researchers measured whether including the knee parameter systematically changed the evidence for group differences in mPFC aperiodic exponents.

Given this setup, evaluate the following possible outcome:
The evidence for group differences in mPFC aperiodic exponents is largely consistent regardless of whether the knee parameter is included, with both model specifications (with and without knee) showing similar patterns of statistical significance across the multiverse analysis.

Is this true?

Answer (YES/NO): YES